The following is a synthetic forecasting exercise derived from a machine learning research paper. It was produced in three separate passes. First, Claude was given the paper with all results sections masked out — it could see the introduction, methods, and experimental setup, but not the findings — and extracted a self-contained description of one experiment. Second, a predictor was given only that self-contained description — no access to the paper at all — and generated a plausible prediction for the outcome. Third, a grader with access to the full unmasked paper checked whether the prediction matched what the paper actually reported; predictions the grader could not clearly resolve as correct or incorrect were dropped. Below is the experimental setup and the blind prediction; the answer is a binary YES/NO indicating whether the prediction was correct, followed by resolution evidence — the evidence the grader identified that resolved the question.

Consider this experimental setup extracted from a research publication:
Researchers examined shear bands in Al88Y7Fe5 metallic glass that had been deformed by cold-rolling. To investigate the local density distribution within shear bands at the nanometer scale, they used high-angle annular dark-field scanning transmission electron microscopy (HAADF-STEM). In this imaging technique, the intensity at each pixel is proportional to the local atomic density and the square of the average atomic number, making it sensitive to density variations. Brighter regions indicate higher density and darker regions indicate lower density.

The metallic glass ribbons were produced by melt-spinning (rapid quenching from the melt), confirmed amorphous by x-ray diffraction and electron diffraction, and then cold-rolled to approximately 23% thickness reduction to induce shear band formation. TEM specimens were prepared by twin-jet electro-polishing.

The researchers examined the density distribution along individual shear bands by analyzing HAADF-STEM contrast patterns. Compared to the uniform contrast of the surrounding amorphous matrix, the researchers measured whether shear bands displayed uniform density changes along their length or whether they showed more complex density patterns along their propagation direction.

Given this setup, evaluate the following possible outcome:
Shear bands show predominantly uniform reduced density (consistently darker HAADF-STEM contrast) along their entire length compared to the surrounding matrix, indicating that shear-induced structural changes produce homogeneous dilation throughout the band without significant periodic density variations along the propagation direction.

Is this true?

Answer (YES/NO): NO